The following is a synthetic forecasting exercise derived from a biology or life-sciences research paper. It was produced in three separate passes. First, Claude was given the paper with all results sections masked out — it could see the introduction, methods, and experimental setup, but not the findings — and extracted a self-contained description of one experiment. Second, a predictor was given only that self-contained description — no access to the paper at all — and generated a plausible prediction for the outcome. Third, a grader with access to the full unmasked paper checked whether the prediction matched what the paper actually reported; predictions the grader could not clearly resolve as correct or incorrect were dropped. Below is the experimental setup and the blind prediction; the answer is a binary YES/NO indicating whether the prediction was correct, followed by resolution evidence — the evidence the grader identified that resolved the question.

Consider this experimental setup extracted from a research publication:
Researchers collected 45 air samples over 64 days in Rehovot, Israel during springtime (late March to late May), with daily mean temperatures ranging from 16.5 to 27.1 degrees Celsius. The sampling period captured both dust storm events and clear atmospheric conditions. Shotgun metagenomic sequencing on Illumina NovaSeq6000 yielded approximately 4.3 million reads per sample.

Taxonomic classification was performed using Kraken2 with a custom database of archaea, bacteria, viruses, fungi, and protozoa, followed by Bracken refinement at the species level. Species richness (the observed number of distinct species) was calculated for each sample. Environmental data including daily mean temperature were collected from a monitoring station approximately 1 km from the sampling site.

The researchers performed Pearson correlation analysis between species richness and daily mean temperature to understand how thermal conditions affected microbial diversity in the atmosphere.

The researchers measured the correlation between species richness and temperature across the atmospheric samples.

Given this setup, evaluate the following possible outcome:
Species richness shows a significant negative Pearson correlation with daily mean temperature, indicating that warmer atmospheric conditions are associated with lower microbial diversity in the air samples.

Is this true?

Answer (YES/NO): NO